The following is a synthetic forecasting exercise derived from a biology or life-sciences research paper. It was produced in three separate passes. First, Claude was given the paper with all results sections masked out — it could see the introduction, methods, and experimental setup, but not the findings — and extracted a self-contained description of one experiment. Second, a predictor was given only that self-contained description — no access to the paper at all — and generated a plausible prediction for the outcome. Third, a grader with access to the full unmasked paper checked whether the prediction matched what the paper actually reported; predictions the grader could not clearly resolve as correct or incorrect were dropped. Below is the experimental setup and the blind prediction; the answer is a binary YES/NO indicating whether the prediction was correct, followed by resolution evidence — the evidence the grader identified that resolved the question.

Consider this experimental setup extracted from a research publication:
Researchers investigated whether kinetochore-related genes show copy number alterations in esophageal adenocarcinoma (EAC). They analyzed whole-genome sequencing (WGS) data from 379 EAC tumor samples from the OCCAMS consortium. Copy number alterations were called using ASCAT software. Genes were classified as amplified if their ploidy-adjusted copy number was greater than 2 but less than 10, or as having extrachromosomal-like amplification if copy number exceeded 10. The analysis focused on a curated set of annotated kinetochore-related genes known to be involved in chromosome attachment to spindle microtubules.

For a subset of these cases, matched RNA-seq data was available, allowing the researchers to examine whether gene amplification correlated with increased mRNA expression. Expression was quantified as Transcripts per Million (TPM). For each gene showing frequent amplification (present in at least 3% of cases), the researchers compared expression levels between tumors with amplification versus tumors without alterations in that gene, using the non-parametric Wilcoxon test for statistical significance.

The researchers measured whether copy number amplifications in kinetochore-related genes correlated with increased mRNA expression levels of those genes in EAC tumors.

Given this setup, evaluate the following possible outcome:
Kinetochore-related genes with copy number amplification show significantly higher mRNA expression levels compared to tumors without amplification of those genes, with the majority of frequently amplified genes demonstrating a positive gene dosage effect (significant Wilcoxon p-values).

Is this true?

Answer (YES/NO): YES